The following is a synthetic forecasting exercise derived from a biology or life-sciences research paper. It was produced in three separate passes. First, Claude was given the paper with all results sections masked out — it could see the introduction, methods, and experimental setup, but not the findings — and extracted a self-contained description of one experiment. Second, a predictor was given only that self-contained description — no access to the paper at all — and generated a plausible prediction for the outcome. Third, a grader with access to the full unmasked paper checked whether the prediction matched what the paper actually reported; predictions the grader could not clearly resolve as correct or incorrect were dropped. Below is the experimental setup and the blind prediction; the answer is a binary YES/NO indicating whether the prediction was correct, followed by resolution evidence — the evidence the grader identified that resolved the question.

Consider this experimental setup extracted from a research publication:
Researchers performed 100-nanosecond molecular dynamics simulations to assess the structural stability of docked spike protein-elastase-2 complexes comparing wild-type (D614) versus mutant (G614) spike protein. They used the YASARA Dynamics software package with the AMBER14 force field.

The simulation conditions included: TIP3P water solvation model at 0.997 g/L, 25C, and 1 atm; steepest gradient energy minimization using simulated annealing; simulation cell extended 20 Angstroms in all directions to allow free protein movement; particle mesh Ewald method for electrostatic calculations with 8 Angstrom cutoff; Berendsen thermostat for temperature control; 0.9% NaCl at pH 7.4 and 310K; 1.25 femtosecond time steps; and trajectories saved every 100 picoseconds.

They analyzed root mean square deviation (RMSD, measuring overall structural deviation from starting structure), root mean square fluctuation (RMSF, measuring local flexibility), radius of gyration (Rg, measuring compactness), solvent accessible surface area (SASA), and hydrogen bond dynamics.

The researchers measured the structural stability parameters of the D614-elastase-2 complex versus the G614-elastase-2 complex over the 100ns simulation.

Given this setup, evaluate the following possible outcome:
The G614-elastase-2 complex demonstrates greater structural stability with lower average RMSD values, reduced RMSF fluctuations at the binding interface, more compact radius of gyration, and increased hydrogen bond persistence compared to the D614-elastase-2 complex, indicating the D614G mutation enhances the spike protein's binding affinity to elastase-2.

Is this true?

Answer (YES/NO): NO